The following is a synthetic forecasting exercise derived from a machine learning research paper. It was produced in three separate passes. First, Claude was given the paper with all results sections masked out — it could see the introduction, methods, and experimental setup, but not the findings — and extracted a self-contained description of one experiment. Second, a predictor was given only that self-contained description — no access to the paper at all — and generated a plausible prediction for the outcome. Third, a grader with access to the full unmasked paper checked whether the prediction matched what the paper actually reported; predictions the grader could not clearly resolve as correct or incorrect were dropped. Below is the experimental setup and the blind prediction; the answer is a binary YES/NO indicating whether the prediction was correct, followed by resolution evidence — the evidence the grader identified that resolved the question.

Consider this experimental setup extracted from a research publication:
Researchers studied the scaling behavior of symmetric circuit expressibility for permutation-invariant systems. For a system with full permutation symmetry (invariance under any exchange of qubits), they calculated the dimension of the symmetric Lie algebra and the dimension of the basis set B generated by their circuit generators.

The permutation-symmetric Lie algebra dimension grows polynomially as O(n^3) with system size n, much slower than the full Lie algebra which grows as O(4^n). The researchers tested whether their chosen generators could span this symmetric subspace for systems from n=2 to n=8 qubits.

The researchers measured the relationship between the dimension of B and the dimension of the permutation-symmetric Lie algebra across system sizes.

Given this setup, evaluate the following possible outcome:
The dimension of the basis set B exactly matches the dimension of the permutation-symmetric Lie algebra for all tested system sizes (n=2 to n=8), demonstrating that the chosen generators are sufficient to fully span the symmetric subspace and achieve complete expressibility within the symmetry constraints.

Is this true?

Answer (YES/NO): NO